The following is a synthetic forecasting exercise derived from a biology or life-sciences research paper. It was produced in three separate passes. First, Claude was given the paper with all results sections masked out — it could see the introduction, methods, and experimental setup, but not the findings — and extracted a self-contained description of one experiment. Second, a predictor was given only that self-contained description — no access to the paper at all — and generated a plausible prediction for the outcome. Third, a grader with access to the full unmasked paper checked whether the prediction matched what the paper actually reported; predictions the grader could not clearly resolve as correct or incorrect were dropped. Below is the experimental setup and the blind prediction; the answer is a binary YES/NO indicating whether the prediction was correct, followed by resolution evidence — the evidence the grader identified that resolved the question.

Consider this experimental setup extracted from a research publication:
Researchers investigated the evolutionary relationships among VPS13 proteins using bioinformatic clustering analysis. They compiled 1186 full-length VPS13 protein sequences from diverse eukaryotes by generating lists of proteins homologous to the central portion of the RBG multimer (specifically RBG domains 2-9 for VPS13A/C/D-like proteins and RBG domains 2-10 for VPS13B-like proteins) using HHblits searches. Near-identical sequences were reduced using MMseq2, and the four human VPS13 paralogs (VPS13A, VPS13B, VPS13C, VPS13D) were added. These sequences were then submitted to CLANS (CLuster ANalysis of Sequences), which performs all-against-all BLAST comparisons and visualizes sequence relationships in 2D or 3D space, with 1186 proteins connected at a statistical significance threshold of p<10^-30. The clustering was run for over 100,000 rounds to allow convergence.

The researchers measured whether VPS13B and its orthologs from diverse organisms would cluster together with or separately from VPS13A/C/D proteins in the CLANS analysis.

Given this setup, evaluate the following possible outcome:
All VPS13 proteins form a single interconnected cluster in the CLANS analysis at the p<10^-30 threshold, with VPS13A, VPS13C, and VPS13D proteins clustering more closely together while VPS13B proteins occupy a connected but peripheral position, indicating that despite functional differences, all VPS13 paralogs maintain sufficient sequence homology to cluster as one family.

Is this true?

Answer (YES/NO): NO